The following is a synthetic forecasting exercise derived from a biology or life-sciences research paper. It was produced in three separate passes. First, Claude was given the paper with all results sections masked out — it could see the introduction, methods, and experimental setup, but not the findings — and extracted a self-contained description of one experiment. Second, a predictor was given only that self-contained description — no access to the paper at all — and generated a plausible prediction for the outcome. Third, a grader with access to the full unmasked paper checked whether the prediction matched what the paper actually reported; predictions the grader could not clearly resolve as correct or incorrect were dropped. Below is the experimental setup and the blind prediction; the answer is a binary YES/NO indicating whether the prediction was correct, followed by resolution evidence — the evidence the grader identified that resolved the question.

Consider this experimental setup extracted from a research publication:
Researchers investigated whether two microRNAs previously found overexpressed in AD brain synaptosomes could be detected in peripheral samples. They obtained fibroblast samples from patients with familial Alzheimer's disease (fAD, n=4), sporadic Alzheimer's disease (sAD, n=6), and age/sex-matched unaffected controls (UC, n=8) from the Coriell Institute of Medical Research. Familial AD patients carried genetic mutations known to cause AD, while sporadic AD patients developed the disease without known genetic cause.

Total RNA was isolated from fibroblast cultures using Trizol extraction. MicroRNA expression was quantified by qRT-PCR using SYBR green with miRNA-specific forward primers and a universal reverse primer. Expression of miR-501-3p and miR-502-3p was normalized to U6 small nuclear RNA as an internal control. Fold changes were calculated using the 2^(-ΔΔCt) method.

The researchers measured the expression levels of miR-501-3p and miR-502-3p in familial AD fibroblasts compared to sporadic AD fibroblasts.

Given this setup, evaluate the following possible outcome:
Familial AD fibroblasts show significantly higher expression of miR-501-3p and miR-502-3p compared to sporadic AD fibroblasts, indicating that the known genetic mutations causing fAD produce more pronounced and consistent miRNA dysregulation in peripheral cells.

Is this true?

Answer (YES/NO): NO